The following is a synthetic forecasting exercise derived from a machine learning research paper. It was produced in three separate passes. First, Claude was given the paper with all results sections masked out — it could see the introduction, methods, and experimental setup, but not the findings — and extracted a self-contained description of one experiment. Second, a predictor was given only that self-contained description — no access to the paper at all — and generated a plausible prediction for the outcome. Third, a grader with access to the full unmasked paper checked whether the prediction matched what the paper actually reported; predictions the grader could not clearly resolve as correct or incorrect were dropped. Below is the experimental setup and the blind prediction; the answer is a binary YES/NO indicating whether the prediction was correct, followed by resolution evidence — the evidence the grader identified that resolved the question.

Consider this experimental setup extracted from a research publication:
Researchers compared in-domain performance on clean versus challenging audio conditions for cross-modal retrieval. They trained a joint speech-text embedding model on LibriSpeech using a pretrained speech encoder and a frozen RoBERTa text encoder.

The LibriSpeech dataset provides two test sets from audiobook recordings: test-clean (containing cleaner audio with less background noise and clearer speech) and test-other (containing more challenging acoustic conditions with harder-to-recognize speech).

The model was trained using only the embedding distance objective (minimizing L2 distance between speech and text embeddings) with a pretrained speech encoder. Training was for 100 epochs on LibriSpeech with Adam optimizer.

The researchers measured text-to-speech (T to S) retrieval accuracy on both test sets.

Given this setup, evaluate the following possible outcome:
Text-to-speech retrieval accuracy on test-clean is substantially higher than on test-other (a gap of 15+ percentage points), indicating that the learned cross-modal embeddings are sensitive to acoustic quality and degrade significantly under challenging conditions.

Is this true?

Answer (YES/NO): NO